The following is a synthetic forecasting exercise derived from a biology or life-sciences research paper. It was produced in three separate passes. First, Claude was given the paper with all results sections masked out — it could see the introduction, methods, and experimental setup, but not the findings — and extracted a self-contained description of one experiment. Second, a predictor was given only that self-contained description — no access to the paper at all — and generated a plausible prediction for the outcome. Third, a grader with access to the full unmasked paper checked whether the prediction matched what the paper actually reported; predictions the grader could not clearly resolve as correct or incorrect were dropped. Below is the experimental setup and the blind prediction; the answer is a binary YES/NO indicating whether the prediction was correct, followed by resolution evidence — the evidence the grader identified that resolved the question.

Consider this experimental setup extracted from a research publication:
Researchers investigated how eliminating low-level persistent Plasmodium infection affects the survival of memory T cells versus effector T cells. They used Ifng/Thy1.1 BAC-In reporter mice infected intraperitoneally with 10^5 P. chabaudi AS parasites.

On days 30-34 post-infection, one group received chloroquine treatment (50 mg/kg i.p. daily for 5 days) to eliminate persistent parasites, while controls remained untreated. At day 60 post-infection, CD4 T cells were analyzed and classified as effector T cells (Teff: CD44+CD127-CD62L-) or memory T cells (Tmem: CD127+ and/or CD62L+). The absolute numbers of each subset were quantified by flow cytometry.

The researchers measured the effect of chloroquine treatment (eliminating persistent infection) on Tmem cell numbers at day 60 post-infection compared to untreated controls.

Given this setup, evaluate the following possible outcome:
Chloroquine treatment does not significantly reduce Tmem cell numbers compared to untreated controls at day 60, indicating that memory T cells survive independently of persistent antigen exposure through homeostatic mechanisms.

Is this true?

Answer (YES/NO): NO